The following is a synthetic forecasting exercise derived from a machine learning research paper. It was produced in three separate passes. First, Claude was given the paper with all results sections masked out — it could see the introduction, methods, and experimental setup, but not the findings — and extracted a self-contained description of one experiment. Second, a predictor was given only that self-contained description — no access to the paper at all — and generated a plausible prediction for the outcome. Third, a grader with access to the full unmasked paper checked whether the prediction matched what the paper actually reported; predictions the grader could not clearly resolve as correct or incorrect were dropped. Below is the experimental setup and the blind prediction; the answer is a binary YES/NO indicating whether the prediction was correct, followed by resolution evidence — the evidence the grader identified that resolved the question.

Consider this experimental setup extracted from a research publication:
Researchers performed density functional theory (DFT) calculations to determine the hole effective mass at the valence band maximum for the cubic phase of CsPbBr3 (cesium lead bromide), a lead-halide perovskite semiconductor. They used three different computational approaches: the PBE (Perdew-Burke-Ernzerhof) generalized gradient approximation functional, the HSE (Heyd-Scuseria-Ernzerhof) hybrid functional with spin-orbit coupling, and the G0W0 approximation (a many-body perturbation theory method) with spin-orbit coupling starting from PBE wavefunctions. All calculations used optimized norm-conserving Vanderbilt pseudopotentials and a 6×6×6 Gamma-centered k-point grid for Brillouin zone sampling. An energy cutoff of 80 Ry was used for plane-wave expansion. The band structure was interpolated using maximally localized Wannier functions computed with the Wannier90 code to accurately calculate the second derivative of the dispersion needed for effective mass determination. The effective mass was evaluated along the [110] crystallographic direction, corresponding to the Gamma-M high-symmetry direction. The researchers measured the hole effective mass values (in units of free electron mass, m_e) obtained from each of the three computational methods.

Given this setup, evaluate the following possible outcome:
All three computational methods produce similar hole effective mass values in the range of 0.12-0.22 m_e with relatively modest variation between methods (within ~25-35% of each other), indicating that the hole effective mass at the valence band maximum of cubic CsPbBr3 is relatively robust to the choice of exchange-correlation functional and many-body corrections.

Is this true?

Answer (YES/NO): NO